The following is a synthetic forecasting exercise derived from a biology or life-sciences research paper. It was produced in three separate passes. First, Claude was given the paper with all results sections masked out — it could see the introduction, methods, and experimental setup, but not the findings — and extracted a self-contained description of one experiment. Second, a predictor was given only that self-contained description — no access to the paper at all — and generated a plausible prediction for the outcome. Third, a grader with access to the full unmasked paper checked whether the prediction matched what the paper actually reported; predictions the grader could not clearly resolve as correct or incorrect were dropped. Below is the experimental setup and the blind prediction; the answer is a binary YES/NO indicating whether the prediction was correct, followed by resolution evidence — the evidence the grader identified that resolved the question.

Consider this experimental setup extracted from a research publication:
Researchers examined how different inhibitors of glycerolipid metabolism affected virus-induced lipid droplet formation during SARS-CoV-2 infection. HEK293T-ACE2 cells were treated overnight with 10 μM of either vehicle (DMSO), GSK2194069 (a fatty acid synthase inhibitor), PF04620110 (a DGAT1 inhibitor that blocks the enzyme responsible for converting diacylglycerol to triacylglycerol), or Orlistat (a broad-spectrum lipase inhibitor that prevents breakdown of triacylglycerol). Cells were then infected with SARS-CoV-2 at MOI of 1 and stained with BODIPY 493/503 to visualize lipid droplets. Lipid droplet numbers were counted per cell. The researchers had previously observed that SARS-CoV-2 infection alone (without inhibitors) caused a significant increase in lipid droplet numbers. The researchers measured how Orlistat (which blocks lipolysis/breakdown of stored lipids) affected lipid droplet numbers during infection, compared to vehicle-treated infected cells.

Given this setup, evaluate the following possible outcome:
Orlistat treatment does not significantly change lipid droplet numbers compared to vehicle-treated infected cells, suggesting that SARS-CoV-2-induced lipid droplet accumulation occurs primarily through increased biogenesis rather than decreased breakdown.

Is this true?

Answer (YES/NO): NO